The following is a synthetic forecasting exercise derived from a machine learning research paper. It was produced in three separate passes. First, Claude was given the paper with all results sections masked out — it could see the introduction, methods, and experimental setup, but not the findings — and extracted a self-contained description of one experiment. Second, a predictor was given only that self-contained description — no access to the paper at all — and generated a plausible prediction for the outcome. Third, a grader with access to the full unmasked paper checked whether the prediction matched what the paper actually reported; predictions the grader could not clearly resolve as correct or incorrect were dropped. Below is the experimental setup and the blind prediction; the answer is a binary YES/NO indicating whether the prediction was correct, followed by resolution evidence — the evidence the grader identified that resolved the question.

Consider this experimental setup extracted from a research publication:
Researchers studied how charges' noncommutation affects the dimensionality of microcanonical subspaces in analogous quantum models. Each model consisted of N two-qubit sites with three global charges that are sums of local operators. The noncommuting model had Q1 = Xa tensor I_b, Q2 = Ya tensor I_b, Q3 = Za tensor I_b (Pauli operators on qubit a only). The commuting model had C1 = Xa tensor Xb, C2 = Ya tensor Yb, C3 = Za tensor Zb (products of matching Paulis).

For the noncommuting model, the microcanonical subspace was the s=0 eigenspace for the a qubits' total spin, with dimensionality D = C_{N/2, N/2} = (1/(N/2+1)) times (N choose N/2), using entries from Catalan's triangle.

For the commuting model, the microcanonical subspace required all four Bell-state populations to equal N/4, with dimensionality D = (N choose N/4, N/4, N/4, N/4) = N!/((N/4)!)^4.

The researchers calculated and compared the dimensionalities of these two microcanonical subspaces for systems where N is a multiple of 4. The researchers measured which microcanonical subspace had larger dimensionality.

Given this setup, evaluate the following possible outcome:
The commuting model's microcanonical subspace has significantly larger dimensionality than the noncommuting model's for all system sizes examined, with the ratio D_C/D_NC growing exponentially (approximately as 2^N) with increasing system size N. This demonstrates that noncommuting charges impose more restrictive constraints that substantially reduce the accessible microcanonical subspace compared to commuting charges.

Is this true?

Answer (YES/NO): NO